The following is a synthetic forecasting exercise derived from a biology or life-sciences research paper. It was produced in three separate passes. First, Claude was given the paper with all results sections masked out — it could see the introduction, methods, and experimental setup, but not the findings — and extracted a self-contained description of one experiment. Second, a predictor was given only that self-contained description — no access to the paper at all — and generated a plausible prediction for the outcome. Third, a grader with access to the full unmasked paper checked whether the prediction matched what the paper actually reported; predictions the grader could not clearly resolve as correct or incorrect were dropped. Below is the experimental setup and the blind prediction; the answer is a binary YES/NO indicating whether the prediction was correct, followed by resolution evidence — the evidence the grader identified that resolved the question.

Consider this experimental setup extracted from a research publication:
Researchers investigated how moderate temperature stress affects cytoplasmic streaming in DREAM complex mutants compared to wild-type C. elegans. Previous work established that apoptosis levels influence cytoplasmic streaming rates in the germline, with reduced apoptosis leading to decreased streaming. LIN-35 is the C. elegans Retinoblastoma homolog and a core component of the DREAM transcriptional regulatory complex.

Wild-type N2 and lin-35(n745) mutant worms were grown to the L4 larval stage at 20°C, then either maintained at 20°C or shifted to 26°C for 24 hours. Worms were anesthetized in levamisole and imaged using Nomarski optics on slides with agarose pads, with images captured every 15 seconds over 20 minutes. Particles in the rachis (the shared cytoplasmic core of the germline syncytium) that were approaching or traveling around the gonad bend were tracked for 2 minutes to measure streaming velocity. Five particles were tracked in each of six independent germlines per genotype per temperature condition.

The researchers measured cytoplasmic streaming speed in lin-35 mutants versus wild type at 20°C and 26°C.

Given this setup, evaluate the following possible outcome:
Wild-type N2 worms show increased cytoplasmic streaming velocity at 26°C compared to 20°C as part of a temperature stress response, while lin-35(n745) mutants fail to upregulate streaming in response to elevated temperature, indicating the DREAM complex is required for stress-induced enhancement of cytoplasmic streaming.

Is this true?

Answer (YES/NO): YES